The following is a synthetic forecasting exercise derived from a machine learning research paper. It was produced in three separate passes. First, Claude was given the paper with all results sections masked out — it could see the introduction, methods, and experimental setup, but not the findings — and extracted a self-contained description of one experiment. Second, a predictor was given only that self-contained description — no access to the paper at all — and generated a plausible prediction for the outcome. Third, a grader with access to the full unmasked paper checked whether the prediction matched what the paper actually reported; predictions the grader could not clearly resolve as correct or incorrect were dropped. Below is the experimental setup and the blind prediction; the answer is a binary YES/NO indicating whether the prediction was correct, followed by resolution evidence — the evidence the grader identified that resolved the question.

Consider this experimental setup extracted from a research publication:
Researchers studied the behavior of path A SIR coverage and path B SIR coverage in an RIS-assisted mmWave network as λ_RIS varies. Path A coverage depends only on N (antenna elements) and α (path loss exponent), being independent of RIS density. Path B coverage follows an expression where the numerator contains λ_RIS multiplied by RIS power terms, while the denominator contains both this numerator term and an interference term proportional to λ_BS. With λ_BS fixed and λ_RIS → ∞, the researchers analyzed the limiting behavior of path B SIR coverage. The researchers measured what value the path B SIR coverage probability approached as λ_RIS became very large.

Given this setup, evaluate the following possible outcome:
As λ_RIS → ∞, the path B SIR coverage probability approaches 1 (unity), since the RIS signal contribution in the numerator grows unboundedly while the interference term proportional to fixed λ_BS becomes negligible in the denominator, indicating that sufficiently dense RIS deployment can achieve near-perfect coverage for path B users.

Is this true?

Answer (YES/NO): YES